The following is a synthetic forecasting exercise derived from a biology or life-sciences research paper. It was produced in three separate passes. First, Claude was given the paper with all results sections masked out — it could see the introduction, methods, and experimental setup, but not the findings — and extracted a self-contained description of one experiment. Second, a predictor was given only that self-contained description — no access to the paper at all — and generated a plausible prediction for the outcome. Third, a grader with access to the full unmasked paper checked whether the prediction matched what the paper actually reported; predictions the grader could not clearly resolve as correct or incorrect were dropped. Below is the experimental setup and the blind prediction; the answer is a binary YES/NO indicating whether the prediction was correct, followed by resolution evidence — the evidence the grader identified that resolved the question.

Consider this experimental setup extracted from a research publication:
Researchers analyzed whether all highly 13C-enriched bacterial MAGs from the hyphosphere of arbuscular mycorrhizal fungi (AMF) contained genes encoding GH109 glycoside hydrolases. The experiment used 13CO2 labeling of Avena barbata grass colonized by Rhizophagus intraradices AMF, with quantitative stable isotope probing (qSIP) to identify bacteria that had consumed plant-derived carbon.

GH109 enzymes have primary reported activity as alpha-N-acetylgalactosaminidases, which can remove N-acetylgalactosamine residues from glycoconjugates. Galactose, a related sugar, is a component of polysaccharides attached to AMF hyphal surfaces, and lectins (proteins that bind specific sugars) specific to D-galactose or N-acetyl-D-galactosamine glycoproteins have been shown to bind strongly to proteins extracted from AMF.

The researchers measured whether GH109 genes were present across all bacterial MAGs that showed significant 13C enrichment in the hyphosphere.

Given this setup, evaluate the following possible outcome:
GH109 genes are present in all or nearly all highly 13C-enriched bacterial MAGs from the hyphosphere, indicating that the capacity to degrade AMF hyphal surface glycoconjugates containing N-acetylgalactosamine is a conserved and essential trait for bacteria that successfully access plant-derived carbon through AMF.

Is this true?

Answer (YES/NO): YES